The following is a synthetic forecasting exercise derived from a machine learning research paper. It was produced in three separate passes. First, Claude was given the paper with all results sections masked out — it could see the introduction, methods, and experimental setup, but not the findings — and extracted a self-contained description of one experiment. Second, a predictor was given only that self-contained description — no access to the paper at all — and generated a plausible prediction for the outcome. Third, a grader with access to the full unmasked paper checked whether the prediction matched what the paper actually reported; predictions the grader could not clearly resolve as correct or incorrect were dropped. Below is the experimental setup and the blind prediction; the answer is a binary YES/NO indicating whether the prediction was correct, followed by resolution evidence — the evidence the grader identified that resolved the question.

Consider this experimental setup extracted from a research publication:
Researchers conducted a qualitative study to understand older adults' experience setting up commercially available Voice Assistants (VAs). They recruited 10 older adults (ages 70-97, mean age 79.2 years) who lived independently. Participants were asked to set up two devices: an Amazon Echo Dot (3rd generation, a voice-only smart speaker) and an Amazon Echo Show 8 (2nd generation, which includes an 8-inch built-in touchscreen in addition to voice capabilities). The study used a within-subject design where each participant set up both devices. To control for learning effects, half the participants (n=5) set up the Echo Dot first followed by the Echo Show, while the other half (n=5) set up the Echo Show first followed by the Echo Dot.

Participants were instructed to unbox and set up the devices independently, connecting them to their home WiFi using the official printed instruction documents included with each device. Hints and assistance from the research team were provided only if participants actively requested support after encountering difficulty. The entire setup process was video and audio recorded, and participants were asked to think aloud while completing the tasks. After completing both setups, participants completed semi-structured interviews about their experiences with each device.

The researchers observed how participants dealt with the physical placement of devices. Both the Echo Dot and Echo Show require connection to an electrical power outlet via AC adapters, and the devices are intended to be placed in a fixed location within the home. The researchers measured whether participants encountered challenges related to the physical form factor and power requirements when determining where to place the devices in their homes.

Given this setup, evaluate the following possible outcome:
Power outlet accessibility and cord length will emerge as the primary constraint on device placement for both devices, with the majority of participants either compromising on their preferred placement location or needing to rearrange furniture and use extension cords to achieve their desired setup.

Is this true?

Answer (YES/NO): NO